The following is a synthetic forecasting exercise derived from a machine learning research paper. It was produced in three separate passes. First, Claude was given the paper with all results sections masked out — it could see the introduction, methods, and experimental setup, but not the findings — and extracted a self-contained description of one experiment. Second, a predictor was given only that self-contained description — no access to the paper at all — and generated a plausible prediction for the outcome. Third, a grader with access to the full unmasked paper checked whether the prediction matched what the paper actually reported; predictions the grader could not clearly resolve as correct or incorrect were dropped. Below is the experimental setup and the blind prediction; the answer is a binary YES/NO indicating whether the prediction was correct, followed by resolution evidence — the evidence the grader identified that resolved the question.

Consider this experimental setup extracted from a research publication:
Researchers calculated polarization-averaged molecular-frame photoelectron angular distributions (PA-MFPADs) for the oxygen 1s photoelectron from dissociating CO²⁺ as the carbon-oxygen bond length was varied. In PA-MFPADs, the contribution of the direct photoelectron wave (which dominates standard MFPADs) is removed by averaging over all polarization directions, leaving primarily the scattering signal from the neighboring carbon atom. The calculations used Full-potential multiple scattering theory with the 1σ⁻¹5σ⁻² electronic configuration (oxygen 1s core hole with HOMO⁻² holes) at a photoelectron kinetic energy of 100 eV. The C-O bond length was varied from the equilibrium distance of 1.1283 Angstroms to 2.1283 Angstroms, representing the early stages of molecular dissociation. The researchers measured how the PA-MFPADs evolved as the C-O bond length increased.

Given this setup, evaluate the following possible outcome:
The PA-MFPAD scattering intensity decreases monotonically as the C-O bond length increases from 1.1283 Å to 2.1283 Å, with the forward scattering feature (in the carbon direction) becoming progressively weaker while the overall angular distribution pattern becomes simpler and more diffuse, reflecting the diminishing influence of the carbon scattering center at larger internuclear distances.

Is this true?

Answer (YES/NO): NO